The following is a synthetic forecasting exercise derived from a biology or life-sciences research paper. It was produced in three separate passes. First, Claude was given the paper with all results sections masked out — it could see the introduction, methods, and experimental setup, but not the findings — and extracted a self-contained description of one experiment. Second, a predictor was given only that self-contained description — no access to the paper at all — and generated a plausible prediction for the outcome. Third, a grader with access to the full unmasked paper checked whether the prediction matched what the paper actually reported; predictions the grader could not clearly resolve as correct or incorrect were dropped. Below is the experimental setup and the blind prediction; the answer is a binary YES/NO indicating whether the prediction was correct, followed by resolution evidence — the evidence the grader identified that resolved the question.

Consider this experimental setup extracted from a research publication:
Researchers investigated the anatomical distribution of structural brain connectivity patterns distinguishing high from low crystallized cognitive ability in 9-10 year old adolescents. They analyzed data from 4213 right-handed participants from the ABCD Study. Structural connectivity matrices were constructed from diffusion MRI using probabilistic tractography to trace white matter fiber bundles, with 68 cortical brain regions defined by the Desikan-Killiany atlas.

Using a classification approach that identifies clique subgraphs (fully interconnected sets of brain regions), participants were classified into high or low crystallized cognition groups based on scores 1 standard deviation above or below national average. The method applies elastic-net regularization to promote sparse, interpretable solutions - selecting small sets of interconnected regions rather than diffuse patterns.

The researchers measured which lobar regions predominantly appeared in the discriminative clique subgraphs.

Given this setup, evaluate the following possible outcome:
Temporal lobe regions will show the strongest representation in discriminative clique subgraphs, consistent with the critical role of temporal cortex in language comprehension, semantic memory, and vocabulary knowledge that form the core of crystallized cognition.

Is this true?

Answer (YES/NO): NO